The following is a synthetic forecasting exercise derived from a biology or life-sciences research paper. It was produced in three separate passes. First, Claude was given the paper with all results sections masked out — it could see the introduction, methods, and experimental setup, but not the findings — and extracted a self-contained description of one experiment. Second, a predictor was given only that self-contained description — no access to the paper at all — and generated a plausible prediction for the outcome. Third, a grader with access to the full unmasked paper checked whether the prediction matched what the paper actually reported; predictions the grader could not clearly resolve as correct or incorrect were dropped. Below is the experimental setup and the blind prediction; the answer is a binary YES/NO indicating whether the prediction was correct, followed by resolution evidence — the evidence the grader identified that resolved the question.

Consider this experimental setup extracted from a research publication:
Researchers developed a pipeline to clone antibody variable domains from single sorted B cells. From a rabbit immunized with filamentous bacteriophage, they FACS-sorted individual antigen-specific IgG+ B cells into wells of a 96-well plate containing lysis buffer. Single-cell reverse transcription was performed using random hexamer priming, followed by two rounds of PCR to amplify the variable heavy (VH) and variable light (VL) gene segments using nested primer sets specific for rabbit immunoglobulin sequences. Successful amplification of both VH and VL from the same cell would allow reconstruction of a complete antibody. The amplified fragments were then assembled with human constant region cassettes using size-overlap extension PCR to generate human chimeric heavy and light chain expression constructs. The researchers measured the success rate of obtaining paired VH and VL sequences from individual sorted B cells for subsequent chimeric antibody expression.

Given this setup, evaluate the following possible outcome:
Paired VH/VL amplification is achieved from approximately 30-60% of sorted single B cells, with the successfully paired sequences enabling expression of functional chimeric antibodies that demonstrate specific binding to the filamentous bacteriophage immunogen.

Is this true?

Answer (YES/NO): YES